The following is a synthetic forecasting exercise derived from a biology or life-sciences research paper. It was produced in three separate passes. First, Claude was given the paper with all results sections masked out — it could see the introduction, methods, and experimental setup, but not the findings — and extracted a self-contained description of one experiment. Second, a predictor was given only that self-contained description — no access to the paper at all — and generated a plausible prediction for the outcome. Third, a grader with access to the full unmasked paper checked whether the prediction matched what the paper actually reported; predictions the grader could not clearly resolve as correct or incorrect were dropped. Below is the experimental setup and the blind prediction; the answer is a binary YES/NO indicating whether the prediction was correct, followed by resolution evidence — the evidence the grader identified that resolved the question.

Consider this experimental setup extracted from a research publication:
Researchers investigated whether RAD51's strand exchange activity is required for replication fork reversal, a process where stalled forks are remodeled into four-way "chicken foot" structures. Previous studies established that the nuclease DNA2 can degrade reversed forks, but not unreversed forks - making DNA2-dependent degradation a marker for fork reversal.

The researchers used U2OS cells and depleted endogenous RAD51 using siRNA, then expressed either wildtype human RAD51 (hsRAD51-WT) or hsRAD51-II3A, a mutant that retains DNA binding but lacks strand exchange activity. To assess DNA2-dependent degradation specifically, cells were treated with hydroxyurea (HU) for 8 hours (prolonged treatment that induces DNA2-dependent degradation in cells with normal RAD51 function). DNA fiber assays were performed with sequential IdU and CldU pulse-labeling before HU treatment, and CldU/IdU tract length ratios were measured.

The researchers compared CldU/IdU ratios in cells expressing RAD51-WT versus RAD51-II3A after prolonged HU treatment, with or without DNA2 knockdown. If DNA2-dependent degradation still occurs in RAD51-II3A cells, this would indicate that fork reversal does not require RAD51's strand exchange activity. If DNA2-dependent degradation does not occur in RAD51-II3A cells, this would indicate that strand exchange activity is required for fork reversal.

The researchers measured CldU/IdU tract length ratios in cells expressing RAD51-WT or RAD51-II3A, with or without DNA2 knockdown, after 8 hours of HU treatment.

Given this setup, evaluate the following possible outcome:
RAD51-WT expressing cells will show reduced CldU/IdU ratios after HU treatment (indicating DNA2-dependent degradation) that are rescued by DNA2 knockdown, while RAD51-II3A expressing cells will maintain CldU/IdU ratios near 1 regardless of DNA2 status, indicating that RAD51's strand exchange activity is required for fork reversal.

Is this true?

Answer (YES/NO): NO